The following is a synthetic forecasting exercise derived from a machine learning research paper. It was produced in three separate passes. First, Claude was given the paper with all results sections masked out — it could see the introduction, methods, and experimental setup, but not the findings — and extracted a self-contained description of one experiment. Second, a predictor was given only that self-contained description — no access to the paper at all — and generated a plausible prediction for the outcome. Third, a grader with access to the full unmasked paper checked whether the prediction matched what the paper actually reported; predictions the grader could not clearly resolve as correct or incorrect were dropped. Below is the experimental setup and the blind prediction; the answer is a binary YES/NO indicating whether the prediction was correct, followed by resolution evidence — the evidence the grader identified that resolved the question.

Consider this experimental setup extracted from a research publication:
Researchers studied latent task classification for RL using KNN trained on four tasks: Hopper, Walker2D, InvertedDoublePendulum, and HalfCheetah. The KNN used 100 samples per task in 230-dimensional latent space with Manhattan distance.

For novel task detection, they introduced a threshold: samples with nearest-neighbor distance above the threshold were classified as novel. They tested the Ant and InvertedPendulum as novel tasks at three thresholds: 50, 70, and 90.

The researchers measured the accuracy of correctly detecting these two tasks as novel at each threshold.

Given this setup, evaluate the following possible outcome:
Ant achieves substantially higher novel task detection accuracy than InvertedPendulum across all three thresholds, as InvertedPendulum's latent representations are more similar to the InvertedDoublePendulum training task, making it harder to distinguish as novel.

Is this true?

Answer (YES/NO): NO